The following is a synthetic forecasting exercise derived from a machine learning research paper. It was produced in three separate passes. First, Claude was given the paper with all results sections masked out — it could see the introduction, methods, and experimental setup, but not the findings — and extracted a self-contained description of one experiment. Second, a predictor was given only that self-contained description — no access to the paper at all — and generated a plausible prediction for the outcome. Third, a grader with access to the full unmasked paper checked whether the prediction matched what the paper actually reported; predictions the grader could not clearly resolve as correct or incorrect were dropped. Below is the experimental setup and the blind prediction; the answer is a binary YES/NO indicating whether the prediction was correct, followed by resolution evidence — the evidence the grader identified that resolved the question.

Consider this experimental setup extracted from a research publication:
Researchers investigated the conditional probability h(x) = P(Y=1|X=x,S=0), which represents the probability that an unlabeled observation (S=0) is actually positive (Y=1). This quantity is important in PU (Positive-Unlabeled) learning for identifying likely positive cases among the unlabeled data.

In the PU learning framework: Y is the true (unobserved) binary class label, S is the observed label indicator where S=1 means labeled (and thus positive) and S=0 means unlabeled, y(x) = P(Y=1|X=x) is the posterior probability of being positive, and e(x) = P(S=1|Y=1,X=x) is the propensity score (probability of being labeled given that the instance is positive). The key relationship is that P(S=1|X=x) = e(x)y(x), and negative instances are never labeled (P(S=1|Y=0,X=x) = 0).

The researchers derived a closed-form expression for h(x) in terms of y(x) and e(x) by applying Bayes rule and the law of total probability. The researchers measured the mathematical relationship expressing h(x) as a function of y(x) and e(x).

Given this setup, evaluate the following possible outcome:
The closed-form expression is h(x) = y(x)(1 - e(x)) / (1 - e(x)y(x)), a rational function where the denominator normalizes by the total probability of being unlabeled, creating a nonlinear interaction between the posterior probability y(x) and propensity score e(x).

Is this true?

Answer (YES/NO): YES